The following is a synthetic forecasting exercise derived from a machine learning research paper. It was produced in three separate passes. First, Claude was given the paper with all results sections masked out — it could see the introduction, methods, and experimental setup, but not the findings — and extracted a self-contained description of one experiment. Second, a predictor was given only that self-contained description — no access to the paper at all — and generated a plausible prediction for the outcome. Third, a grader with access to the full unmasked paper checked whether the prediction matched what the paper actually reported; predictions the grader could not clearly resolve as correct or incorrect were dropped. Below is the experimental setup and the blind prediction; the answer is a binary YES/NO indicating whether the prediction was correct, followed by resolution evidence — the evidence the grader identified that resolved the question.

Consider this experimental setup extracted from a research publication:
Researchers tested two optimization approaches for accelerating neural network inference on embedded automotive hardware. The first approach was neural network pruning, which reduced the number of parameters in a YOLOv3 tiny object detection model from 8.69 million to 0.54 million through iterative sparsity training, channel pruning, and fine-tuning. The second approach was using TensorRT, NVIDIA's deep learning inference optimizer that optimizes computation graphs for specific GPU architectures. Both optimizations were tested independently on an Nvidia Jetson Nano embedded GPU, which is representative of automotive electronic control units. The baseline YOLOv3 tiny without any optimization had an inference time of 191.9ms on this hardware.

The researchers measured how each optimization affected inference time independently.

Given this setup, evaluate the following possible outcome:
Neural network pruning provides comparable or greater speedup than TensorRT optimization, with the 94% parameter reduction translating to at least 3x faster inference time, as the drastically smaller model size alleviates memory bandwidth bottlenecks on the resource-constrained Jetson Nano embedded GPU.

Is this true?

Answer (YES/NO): NO